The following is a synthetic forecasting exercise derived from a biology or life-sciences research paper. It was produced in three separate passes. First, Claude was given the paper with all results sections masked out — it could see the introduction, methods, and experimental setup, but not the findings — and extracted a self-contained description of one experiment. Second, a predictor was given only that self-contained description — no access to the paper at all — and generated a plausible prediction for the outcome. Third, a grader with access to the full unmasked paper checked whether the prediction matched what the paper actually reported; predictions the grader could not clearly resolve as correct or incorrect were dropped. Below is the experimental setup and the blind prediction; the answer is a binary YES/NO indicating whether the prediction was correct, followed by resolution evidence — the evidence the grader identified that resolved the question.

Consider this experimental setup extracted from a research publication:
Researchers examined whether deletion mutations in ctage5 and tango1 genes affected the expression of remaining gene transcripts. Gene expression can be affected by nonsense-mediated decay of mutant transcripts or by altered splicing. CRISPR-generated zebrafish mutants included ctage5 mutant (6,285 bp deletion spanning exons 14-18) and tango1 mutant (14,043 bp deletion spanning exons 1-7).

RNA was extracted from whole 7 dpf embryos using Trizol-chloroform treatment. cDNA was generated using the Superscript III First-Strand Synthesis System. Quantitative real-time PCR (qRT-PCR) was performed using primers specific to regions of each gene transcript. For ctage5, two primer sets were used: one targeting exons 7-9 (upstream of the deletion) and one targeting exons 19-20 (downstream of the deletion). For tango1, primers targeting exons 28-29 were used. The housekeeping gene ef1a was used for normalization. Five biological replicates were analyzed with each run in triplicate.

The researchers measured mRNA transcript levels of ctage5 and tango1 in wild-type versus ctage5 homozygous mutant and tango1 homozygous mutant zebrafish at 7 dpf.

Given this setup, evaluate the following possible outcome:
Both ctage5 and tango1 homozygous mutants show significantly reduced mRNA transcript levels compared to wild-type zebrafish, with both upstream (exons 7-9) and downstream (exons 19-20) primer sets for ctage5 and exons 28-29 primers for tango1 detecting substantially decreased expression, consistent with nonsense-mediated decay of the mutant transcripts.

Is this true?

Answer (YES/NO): NO